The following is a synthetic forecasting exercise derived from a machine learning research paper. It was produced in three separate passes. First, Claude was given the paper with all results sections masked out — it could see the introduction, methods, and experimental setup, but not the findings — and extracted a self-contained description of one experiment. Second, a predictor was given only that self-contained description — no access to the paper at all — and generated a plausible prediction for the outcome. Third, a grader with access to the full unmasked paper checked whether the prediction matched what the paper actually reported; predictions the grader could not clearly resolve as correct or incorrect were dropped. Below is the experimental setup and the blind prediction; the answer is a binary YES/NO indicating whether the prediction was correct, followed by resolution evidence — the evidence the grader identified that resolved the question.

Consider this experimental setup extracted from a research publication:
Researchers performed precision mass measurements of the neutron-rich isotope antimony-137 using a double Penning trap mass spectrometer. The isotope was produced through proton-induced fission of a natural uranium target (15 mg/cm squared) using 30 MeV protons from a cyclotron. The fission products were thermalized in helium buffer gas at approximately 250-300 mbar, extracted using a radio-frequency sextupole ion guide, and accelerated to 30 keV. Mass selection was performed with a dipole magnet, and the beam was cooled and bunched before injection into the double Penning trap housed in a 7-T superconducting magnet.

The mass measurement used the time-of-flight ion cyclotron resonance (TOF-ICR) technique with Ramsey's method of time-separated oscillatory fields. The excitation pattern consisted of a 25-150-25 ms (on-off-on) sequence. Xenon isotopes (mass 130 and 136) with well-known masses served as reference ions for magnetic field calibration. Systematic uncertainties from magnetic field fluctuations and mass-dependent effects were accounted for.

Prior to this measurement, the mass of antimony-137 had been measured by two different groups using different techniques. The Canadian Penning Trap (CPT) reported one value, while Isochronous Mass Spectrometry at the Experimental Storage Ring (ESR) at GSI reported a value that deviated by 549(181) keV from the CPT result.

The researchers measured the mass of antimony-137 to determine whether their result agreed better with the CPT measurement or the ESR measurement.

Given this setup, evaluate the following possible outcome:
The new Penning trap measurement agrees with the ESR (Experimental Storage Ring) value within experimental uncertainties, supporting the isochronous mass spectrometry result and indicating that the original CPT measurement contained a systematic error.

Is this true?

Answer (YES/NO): NO